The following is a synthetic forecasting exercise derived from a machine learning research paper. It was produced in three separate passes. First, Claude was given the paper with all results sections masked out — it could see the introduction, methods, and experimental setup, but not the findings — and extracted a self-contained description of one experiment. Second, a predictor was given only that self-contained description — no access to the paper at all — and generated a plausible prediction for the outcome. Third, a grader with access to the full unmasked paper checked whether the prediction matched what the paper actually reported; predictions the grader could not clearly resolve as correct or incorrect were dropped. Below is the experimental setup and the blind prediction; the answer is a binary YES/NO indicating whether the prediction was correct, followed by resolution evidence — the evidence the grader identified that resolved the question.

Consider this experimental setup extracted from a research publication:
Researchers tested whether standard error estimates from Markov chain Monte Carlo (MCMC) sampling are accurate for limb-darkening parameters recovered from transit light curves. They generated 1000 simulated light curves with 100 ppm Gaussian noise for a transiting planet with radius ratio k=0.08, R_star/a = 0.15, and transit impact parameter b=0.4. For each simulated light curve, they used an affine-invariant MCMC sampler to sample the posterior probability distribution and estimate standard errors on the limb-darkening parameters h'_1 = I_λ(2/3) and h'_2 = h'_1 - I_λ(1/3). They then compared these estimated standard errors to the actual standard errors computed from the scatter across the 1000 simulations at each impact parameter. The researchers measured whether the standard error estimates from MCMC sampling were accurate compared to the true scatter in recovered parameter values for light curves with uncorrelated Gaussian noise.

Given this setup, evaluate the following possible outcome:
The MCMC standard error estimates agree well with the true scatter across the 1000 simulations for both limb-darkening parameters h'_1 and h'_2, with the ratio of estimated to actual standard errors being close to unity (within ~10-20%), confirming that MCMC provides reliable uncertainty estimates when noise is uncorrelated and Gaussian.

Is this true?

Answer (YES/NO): YES